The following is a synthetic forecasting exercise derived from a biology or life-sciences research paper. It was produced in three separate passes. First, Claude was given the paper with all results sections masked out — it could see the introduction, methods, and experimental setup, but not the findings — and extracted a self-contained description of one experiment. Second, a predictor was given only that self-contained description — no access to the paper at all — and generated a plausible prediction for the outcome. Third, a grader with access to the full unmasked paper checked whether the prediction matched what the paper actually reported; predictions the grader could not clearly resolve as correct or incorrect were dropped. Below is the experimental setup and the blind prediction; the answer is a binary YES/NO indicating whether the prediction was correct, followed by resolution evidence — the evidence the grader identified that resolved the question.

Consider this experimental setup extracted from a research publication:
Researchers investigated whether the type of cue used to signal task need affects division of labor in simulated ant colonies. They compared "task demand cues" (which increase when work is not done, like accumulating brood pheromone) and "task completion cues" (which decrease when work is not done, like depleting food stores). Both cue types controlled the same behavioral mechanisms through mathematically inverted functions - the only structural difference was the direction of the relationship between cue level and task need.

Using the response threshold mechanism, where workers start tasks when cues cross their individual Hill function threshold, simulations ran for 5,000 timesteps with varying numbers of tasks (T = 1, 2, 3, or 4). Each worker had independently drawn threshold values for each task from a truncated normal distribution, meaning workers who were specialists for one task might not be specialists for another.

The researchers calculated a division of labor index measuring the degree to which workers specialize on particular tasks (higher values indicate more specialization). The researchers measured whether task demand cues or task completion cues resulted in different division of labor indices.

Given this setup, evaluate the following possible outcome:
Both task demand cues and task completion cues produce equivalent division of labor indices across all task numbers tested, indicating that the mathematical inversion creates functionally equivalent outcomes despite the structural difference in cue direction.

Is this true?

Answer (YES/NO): NO